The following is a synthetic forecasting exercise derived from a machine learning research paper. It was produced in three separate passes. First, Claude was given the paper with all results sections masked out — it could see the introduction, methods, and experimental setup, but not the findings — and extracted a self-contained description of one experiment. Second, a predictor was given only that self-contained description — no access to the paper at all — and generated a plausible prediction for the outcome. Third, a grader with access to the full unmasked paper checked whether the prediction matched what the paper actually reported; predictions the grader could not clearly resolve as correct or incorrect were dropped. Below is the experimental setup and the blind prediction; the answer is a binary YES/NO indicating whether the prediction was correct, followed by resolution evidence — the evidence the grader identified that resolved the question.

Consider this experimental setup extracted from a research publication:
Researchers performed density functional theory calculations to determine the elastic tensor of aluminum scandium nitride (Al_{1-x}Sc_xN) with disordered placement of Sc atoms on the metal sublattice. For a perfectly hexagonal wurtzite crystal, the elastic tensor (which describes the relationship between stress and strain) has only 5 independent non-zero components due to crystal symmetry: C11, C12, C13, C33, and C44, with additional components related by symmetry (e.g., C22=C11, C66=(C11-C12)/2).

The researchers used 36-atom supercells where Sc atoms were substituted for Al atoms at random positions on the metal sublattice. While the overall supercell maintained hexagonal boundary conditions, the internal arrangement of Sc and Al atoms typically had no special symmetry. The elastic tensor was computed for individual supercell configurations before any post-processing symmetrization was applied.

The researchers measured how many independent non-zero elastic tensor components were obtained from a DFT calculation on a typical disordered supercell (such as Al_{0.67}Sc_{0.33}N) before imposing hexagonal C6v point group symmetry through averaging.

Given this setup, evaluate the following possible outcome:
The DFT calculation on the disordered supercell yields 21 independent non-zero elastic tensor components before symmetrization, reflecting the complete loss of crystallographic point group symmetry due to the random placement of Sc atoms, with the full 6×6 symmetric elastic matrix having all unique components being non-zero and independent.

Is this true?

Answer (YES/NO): YES